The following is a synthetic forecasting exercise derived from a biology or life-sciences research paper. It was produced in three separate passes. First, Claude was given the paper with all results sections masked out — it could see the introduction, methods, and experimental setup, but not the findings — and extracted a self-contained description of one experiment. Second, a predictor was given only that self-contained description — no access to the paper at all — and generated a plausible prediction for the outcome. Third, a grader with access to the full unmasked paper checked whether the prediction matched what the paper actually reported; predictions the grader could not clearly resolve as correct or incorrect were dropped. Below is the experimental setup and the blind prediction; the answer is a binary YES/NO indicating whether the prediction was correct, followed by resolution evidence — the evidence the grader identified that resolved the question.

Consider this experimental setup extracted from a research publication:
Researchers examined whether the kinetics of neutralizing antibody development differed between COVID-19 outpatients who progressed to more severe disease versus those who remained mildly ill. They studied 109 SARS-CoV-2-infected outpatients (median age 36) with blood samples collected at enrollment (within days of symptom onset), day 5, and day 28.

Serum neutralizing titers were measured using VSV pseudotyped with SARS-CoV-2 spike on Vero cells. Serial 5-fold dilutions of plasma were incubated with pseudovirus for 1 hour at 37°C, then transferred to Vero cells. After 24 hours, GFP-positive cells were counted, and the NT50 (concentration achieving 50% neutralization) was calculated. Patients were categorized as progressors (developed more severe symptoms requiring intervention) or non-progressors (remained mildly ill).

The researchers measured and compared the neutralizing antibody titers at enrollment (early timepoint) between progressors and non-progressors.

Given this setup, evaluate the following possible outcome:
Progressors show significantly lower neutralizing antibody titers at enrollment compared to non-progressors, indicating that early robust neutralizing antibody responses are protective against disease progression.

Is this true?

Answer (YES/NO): YES